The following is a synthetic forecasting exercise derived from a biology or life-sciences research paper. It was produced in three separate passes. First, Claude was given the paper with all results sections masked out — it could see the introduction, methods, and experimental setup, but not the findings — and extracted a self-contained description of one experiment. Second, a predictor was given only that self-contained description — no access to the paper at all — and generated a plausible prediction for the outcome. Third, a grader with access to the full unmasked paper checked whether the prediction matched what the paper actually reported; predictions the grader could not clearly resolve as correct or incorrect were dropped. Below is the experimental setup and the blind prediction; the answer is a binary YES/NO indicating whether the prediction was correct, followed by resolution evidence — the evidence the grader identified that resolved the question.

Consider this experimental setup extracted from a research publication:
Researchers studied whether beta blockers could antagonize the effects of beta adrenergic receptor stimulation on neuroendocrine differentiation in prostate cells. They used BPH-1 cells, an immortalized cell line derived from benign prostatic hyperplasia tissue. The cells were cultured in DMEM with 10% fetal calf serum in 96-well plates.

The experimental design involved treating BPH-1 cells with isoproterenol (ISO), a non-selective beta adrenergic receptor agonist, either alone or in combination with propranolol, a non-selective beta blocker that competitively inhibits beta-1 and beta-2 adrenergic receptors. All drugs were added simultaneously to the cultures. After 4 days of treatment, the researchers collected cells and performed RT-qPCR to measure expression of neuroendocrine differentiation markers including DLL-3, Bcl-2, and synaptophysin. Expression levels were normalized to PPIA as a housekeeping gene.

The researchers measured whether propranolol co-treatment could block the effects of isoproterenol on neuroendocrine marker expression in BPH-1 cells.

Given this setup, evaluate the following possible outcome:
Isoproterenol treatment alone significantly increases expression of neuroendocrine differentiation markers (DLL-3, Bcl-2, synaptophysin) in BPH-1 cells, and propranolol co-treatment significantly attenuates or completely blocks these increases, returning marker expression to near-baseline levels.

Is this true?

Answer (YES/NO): NO